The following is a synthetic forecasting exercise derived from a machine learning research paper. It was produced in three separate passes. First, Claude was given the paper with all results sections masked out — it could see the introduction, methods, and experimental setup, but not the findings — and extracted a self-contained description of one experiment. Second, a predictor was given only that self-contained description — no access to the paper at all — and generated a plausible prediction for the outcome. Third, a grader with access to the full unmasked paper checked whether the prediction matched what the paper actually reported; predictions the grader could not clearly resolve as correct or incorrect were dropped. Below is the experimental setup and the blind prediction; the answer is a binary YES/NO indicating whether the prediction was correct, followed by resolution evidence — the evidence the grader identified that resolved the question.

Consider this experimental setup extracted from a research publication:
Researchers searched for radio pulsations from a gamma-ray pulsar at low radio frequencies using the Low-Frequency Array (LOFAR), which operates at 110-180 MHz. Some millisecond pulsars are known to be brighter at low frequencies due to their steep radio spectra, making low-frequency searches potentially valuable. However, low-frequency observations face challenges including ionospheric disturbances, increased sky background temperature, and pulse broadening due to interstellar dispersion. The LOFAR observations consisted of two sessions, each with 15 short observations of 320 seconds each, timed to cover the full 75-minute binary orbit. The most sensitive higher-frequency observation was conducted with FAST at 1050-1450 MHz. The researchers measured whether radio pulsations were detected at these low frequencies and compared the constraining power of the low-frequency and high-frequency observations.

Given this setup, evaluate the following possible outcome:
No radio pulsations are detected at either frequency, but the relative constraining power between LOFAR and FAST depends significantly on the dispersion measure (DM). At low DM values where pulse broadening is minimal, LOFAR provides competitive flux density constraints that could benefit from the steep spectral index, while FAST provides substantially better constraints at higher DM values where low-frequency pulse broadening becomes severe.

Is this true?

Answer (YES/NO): NO